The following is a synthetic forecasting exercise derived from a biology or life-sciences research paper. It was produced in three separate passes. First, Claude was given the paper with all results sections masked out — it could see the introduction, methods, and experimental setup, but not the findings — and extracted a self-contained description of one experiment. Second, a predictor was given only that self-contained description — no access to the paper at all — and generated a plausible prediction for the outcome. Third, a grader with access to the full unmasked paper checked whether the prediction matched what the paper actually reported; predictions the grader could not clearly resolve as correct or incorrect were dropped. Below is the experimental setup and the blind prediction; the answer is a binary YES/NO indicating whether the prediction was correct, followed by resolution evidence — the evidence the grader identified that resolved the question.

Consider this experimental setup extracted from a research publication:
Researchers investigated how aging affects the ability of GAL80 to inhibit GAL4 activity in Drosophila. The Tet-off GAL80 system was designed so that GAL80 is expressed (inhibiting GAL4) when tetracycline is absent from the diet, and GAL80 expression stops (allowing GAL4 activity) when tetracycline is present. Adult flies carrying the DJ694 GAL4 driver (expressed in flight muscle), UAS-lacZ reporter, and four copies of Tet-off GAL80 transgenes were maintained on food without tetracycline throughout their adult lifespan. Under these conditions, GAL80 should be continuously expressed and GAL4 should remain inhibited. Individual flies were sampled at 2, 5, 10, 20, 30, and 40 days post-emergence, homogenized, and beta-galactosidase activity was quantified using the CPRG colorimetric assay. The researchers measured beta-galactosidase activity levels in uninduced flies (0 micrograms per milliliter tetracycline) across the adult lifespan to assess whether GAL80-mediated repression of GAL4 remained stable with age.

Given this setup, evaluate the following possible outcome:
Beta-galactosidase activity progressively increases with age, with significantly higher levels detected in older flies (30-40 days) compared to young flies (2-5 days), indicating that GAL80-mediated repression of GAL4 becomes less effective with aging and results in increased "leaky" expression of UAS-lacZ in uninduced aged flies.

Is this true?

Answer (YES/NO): YES